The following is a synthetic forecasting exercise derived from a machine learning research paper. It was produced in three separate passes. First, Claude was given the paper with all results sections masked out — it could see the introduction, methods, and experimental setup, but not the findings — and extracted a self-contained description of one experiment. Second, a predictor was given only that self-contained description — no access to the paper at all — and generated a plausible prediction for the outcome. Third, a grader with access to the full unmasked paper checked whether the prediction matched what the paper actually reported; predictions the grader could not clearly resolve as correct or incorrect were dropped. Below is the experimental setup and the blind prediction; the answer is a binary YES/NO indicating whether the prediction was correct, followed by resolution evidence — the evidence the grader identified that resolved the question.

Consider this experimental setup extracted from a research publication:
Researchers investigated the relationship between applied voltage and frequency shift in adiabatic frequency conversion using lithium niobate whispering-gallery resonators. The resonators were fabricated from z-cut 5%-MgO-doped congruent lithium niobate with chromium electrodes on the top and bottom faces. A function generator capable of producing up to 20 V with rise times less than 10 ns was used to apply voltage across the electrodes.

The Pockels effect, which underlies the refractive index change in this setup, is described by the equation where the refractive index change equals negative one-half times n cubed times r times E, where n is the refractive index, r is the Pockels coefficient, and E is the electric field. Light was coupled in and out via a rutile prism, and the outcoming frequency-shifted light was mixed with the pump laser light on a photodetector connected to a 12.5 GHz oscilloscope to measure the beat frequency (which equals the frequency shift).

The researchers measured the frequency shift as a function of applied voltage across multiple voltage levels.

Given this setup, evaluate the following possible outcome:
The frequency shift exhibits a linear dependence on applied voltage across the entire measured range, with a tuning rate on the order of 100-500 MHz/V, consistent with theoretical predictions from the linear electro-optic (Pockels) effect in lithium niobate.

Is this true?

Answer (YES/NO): NO